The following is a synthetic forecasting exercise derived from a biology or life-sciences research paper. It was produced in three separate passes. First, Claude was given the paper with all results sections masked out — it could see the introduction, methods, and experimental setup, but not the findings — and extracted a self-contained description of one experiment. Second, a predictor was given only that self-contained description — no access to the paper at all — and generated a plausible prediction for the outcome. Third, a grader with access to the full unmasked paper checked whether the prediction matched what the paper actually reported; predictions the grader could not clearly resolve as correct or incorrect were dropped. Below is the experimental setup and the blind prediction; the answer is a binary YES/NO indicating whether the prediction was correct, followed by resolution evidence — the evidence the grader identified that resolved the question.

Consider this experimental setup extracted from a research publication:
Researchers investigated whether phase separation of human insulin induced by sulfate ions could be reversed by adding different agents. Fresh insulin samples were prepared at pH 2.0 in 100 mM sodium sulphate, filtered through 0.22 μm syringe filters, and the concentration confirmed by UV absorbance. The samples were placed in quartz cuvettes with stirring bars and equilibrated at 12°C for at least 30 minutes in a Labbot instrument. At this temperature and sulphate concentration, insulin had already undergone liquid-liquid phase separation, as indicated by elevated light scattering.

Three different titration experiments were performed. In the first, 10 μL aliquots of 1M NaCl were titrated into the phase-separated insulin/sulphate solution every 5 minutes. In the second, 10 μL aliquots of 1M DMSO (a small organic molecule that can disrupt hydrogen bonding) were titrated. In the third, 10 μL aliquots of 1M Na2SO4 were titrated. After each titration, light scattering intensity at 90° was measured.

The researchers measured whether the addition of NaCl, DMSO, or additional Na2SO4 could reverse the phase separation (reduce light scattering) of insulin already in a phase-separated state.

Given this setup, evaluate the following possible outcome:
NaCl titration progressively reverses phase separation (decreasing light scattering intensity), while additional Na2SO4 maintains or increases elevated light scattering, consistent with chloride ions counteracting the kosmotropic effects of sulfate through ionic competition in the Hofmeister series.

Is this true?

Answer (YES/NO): YES